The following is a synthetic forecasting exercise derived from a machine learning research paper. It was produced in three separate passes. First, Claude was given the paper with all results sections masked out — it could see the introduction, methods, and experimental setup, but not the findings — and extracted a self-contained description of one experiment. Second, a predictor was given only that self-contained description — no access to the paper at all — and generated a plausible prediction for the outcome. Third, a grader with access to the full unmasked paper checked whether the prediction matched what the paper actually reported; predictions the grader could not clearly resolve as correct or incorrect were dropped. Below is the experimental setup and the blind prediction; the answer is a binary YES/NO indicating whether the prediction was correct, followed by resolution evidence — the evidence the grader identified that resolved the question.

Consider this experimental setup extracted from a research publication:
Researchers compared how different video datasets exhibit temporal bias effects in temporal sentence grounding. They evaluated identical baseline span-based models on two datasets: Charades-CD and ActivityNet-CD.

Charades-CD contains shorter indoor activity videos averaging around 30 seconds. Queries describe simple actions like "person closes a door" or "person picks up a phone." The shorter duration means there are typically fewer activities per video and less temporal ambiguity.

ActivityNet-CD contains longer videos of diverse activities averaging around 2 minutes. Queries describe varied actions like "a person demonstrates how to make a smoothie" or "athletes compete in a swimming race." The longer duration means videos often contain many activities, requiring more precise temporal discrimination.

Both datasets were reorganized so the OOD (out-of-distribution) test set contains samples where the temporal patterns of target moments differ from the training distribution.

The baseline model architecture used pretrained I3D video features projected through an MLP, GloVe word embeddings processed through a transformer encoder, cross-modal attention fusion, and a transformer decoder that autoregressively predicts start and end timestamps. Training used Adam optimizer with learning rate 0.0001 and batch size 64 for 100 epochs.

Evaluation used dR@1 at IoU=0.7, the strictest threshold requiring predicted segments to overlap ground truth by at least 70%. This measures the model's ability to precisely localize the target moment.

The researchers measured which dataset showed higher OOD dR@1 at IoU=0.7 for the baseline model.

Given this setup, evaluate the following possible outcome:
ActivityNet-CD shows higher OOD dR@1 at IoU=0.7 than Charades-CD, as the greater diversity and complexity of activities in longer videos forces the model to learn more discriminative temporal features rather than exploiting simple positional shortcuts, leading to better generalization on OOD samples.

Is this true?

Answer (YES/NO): NO